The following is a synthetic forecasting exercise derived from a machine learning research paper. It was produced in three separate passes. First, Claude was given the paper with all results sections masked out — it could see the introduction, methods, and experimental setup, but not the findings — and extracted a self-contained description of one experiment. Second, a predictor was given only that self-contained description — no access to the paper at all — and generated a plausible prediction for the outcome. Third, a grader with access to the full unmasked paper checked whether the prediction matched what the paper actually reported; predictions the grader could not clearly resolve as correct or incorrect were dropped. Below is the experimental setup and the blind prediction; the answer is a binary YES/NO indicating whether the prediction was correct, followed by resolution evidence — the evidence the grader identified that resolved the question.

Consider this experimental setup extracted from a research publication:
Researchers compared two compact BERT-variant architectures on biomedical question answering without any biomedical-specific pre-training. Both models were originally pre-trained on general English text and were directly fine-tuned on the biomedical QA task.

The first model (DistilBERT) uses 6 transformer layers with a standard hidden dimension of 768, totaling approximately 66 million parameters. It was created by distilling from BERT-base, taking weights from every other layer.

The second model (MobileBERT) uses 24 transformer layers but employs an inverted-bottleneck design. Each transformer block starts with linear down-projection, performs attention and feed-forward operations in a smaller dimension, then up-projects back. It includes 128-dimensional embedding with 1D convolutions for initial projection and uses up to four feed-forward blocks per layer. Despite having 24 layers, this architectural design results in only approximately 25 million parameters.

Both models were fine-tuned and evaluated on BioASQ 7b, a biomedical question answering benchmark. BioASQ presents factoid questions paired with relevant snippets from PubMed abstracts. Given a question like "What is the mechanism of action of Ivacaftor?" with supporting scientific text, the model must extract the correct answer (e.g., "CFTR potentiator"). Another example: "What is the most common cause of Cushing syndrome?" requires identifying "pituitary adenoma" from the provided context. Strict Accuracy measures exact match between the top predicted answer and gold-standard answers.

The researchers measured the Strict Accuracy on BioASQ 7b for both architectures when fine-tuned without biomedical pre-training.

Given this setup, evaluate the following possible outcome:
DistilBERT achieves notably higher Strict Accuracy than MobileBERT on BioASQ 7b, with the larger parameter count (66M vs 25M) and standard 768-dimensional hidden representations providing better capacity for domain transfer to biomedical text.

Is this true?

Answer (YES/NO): NO